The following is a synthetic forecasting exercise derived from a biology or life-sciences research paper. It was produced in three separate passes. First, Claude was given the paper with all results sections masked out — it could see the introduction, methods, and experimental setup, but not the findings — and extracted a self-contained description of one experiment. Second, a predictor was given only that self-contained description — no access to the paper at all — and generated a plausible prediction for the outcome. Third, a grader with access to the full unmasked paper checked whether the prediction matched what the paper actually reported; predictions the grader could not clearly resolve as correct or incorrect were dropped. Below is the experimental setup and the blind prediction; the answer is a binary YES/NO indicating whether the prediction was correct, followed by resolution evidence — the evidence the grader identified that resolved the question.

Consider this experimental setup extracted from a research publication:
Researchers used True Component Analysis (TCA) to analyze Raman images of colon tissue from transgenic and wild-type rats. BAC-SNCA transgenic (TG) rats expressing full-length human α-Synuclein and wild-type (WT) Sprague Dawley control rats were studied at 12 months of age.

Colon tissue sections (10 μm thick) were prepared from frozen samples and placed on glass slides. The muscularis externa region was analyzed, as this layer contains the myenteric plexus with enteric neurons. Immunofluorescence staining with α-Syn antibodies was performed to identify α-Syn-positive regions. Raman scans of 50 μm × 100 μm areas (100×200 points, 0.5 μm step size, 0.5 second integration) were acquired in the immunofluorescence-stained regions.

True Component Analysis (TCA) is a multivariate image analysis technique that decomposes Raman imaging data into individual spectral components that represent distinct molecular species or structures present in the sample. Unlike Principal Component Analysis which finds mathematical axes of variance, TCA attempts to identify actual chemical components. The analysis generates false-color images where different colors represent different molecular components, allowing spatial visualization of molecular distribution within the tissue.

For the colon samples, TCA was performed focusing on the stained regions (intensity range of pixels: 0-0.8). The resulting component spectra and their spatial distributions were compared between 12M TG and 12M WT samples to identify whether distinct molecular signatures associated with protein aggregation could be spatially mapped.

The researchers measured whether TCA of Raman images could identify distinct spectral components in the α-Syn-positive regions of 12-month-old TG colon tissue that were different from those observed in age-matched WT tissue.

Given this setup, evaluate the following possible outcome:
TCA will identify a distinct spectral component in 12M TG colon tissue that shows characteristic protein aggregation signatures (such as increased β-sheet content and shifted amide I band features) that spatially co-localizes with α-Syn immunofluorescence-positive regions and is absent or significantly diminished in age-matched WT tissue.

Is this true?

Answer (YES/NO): NO